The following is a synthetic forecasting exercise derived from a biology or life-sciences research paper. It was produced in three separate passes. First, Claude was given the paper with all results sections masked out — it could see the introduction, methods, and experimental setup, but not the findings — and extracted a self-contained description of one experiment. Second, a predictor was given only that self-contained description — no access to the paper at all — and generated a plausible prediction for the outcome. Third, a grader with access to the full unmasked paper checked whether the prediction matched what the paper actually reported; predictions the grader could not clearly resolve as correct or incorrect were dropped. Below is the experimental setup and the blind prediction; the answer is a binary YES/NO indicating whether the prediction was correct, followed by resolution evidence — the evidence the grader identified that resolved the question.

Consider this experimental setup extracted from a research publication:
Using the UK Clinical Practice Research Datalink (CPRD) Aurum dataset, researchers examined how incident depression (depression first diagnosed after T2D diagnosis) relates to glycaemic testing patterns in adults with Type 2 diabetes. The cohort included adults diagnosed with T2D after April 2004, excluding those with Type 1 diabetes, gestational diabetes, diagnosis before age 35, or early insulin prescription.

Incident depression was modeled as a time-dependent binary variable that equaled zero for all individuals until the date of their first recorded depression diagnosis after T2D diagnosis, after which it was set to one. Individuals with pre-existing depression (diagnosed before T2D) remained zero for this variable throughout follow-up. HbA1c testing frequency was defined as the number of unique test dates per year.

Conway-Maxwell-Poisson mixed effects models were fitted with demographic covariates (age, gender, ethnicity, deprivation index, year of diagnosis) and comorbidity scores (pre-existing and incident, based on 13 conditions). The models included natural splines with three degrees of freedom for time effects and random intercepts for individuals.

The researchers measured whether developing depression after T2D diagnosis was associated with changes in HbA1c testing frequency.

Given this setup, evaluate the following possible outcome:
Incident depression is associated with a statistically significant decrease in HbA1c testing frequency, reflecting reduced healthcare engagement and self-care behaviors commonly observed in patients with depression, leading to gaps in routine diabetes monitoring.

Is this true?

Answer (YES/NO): NO